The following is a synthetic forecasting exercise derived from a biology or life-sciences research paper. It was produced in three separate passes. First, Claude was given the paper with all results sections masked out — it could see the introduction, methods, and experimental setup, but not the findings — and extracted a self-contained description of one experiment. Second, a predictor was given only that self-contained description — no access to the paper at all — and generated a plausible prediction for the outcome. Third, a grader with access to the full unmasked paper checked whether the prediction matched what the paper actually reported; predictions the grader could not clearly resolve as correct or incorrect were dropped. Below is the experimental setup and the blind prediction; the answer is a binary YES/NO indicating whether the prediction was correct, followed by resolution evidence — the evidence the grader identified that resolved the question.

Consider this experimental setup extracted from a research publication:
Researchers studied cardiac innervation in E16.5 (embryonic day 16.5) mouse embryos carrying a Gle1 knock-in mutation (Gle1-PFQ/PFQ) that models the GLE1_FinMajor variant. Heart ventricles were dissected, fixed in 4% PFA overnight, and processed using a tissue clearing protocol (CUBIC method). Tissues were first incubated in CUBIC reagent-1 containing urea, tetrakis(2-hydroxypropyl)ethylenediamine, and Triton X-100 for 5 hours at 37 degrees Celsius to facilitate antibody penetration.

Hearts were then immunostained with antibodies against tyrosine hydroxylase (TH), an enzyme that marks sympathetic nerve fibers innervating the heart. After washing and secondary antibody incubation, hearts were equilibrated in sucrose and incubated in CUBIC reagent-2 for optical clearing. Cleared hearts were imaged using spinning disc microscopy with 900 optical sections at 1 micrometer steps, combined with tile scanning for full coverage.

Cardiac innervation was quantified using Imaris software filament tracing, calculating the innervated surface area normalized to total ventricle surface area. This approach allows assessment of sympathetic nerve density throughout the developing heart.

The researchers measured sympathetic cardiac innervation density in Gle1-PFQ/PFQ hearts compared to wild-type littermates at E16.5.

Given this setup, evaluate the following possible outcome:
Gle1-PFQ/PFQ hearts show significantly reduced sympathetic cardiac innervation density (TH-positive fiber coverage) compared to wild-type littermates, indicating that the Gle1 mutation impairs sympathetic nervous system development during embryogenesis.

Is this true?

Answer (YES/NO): NO